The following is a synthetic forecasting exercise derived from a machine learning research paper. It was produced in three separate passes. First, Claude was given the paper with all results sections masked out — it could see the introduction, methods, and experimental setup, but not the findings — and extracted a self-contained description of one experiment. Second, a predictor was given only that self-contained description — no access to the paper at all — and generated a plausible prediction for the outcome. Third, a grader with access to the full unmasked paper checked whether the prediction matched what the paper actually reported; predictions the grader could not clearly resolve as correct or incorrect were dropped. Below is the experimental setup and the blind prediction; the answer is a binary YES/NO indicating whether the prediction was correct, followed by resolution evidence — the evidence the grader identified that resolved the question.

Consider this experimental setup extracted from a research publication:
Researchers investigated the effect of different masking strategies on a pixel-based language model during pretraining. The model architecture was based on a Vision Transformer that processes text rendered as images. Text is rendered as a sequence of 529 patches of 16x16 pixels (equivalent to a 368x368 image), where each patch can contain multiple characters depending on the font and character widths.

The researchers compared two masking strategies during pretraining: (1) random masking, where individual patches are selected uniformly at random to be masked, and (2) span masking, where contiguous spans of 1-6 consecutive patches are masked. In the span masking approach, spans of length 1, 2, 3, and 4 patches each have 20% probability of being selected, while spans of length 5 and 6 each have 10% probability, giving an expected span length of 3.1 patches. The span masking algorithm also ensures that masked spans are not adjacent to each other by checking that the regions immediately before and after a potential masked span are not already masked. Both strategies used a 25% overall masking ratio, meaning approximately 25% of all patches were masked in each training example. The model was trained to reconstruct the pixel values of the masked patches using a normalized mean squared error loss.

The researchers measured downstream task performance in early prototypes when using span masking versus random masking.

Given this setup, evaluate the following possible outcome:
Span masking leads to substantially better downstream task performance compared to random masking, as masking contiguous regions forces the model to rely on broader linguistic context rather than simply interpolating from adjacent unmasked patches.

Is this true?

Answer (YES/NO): NO